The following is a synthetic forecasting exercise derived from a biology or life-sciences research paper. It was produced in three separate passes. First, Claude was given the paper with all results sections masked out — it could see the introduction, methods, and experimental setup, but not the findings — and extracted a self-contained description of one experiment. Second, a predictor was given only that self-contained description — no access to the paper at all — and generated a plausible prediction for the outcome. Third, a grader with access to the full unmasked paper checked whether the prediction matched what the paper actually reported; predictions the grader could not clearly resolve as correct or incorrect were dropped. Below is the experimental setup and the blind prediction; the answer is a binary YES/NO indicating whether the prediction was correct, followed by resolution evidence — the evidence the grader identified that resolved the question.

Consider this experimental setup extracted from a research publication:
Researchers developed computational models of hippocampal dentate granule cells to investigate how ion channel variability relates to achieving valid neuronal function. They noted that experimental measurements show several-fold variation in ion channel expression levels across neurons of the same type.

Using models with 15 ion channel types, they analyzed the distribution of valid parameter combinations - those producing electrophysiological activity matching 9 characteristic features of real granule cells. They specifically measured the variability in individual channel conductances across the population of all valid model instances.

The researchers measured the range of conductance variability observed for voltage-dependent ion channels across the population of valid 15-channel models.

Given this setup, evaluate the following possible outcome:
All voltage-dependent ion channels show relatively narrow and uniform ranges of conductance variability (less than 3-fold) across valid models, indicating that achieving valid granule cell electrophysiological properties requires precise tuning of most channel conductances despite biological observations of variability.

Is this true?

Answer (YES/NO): NO